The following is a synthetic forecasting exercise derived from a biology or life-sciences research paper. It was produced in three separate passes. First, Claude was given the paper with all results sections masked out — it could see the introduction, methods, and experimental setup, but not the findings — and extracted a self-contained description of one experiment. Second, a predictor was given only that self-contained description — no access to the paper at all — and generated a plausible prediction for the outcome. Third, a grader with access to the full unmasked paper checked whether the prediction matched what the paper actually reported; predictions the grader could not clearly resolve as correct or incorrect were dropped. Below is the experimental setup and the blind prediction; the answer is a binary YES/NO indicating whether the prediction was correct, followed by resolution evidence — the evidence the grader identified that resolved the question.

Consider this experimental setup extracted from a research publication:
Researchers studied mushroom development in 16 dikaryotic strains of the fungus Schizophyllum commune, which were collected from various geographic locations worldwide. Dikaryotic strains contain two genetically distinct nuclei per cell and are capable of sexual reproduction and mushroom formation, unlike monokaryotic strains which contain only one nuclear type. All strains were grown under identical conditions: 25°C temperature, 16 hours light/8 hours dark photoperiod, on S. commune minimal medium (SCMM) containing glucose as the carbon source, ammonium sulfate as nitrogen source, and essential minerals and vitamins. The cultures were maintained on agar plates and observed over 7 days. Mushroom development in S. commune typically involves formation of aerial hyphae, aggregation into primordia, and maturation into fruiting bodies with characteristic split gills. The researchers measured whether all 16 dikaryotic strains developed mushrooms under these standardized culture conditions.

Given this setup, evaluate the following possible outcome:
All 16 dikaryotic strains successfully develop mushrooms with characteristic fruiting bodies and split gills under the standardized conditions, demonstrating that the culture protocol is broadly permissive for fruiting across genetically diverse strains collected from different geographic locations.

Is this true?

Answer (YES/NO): NO